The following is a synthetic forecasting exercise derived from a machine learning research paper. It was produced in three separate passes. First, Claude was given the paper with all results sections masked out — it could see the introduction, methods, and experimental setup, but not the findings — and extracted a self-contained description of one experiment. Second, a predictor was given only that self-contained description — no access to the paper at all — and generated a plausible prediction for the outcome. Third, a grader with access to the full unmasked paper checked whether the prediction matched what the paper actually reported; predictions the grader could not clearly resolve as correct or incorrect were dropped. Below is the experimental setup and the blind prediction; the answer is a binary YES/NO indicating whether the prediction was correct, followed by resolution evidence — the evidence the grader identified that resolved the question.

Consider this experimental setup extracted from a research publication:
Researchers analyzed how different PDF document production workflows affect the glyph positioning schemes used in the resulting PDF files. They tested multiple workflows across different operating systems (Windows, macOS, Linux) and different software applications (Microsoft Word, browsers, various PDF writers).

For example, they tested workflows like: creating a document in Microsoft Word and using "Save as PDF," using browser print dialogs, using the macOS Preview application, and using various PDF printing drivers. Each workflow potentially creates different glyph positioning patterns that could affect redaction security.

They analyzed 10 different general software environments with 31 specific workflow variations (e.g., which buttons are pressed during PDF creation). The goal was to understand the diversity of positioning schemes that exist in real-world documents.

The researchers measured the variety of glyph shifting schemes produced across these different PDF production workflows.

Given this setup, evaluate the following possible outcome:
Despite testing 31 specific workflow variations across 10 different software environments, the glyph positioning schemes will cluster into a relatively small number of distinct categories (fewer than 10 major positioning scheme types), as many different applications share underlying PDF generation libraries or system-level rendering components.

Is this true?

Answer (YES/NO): NO